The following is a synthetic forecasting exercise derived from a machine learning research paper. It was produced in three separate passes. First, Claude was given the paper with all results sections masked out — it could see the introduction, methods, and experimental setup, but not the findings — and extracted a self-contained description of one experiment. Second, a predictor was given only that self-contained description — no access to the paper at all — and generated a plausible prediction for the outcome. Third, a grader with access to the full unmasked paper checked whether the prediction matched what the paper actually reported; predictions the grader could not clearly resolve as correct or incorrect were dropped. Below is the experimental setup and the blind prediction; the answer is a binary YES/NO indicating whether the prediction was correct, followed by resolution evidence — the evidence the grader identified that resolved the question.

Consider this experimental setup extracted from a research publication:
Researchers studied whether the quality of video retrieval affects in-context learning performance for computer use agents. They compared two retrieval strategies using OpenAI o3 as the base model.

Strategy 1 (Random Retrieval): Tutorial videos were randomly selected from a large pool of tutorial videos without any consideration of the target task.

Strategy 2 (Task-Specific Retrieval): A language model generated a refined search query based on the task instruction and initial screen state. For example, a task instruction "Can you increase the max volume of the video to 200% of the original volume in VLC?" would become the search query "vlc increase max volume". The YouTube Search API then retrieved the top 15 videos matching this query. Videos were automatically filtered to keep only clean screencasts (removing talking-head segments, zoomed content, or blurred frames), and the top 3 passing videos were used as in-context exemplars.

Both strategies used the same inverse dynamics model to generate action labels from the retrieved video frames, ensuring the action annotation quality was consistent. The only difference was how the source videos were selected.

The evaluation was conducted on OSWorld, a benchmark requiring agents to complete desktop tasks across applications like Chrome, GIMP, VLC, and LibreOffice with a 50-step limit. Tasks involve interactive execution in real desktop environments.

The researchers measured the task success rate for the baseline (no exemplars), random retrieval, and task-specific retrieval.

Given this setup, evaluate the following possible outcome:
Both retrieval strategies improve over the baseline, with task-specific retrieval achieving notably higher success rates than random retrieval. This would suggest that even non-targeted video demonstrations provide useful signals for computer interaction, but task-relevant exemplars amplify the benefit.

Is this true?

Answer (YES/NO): NO